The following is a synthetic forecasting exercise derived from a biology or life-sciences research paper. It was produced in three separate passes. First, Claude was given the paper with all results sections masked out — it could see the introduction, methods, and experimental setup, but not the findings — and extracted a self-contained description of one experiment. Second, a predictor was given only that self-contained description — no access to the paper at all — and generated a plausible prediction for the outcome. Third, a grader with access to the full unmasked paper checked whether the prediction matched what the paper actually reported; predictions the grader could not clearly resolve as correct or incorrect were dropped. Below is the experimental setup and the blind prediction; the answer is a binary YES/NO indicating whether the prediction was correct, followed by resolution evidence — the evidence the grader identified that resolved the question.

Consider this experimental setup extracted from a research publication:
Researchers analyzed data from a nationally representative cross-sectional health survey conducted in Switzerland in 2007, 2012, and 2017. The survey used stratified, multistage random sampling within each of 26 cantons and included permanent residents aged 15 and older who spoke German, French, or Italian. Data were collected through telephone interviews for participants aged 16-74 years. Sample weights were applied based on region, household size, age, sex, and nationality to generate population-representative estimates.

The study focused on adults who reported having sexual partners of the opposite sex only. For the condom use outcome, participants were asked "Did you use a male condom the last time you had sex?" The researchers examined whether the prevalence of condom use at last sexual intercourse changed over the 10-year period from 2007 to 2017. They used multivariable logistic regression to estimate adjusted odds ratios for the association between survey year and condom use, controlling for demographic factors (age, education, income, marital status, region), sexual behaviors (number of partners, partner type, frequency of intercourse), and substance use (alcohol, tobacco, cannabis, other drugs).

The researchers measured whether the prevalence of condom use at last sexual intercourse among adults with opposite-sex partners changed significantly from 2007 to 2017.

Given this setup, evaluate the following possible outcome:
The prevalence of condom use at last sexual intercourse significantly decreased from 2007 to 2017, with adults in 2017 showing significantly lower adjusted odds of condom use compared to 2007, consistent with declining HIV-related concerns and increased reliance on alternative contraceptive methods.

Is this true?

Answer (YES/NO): NO